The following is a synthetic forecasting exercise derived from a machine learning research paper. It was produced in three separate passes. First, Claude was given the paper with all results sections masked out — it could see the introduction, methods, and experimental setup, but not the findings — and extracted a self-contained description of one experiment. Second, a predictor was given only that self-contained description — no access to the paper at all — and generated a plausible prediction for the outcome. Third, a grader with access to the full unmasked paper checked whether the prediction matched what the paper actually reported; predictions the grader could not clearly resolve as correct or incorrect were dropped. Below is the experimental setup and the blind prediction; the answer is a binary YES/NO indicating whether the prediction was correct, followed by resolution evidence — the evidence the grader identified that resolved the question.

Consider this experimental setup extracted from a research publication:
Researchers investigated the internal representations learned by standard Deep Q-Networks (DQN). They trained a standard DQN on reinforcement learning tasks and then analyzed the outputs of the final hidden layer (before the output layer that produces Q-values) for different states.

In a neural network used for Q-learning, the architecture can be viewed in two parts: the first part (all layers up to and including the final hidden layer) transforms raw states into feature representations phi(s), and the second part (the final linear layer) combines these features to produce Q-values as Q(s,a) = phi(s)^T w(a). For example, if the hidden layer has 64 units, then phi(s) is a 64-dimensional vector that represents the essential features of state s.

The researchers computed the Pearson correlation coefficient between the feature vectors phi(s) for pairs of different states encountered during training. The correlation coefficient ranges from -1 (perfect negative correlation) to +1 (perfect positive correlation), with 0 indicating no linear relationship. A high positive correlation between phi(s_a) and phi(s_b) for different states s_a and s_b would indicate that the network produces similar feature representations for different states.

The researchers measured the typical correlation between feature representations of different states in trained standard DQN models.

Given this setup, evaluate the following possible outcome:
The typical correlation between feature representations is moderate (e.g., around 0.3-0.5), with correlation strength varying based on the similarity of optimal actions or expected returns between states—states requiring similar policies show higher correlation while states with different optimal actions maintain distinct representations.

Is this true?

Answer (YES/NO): NO